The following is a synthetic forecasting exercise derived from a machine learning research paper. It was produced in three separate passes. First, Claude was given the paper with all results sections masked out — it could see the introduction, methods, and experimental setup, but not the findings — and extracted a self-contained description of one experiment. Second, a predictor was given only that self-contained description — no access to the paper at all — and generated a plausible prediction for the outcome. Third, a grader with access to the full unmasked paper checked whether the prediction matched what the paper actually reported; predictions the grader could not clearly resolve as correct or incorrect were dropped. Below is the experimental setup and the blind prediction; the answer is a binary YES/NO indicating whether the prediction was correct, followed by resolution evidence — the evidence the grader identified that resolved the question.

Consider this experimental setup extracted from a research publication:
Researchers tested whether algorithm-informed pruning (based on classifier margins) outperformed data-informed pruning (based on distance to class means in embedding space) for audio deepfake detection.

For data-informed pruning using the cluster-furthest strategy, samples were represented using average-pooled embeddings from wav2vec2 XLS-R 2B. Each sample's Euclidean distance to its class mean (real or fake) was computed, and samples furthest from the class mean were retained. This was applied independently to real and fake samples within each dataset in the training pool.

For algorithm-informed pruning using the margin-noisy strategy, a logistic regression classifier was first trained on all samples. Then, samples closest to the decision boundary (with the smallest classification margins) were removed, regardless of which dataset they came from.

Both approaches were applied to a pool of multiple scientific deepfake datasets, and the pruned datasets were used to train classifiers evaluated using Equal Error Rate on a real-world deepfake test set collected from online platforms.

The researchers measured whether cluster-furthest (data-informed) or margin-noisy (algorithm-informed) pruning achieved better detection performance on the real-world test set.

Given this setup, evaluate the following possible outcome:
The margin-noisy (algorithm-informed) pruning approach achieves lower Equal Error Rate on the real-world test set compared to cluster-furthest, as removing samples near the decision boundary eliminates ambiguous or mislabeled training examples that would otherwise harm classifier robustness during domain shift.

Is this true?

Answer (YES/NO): YES